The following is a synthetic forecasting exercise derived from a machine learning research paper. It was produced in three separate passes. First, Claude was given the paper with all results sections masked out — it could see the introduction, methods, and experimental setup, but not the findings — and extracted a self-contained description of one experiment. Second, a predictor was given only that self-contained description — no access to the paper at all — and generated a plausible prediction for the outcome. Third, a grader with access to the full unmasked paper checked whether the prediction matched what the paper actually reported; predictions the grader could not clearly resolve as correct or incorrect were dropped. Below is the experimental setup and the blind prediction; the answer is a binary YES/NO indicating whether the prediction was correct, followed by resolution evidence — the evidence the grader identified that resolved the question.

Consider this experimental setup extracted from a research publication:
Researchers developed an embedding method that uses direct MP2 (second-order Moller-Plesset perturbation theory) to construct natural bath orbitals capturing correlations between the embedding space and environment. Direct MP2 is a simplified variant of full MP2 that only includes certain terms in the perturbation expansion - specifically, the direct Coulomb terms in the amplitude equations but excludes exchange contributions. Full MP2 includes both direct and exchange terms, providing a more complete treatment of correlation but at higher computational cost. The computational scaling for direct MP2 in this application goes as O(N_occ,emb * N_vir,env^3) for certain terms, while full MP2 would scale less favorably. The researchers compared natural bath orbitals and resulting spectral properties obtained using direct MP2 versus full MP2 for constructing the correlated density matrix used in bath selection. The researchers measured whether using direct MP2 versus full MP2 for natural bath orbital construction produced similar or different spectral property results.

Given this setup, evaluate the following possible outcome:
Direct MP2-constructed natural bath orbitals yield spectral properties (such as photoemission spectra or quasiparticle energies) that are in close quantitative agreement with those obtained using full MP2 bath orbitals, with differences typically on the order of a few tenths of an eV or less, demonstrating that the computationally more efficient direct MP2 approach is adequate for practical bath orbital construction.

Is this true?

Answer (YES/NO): YES